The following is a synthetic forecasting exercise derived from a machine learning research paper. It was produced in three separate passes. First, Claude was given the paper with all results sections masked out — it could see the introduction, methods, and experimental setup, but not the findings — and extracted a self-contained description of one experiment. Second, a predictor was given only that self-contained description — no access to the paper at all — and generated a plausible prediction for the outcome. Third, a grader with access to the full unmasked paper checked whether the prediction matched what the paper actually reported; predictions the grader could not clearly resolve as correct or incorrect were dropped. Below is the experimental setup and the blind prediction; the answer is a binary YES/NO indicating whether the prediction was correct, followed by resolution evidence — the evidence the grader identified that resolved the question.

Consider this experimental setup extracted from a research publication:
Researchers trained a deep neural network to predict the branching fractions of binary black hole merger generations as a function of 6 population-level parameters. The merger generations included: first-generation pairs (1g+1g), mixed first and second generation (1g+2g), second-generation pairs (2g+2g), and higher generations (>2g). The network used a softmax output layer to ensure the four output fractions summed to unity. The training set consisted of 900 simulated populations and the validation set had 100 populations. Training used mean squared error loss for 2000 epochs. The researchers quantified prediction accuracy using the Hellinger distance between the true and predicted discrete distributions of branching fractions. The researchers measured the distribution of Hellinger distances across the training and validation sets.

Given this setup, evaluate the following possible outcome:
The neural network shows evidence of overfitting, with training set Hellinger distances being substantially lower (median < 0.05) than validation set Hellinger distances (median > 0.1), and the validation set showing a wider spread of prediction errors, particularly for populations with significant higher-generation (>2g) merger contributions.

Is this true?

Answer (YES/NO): NO